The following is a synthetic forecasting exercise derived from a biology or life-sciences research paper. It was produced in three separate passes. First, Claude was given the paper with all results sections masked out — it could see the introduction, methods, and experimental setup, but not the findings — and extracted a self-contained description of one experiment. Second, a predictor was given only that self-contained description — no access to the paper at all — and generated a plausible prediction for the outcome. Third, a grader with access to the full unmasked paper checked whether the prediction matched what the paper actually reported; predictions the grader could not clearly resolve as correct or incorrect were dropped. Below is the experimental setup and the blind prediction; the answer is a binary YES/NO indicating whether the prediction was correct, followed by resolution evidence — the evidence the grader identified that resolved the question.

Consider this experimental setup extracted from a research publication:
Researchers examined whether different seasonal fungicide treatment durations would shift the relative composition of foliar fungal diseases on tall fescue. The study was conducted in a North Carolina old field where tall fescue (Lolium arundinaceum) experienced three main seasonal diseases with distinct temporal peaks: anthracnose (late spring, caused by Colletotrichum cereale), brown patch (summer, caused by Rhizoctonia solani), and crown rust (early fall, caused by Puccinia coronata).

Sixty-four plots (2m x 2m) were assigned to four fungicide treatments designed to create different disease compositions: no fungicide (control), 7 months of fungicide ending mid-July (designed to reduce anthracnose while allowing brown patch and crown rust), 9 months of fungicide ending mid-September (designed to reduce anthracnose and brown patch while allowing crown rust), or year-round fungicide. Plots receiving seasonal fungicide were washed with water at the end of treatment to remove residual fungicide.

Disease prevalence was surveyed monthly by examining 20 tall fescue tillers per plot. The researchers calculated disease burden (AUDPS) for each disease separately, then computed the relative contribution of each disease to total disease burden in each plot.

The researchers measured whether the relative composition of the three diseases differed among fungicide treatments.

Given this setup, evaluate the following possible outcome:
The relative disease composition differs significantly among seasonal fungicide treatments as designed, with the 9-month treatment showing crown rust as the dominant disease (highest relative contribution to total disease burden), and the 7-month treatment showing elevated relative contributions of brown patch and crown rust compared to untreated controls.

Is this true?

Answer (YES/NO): NO